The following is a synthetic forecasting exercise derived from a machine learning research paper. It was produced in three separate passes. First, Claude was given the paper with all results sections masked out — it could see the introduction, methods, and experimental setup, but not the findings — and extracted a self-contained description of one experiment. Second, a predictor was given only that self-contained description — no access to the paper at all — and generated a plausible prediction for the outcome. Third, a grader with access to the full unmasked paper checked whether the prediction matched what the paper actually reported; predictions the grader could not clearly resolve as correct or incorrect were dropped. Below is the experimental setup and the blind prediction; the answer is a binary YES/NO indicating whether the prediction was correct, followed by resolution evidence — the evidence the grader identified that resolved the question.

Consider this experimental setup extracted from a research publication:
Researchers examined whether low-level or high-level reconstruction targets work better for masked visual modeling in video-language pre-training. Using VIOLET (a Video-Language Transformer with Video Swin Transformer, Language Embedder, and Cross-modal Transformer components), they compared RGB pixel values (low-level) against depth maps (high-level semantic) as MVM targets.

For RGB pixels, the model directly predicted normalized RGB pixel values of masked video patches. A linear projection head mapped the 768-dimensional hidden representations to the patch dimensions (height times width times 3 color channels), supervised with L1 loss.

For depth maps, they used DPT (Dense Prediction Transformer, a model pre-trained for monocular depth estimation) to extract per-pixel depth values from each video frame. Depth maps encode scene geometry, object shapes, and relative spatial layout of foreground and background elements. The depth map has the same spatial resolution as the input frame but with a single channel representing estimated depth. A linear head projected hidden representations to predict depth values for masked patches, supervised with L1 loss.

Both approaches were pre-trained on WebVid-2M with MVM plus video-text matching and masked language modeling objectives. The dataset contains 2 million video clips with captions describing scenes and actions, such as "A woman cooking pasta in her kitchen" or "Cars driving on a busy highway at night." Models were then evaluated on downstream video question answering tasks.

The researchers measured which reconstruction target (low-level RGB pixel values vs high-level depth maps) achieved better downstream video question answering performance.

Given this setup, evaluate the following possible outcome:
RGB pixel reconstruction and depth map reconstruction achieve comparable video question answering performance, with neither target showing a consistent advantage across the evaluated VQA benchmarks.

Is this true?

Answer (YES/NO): NO